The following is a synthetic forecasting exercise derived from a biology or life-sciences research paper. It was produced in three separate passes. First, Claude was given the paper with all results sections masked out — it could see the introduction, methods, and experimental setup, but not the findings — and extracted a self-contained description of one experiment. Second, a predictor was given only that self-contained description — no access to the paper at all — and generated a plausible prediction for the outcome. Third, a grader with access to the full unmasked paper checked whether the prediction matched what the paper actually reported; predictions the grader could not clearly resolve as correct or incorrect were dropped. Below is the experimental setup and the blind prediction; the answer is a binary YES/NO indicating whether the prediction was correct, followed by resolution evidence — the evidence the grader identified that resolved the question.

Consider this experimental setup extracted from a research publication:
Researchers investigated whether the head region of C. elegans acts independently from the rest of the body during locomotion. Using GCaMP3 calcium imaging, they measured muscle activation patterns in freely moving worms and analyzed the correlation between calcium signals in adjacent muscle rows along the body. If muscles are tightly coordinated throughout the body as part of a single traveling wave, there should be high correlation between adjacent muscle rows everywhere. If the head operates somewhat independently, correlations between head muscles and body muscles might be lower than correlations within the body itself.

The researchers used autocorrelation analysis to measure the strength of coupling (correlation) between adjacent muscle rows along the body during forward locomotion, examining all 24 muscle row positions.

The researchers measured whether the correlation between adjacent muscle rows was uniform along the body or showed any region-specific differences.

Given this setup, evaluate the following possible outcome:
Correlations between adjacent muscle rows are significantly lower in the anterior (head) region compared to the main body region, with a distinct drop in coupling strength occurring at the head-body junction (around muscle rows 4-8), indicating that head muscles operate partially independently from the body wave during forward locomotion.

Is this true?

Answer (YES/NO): NO